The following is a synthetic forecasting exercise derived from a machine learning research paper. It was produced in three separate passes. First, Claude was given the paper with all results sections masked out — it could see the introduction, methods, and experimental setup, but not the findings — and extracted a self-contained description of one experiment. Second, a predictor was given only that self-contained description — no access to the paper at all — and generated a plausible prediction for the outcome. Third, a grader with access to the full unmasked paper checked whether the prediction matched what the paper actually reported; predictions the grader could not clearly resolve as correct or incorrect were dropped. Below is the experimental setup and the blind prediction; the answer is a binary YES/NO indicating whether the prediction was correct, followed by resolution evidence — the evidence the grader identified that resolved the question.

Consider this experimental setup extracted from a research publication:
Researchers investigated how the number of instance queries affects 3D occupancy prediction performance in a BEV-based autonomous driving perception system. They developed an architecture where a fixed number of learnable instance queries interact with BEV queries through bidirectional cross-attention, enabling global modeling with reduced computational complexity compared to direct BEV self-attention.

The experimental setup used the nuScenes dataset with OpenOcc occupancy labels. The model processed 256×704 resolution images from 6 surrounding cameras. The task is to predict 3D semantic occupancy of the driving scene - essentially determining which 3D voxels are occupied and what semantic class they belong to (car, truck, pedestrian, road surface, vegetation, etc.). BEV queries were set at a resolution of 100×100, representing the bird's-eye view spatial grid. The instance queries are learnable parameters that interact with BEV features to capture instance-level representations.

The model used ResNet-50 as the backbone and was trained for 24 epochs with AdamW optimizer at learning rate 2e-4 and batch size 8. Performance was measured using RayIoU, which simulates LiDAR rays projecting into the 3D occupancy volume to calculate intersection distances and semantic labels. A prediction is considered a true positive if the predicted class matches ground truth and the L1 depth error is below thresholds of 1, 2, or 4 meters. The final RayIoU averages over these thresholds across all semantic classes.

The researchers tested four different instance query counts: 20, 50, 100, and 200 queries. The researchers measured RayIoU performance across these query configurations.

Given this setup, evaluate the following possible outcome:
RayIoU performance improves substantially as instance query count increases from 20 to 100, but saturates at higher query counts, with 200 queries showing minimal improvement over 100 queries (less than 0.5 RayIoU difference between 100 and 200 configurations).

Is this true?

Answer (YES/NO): YES